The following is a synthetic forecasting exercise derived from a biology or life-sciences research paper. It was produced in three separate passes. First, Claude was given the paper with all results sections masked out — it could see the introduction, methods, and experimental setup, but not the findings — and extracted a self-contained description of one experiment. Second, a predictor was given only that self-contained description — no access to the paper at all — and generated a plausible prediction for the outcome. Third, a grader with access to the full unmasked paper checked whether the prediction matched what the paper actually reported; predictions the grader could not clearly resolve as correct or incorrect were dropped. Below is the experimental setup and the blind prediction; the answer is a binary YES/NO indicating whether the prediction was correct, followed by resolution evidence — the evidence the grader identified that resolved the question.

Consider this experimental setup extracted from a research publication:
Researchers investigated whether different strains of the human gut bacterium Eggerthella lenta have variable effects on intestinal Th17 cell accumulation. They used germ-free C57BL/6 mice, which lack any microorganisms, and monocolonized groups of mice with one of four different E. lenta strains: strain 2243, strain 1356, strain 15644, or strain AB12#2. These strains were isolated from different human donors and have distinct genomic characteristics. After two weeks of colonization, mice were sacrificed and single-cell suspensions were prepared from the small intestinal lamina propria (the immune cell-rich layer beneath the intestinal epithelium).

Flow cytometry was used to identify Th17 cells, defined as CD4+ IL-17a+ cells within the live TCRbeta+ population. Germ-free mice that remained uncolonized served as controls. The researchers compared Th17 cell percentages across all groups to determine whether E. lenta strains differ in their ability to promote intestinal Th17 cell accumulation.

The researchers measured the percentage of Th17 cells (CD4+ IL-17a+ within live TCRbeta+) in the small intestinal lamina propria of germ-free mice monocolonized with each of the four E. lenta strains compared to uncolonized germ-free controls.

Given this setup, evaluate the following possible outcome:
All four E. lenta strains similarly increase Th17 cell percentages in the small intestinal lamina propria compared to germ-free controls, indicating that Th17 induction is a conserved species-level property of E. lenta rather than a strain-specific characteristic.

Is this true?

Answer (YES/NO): NO